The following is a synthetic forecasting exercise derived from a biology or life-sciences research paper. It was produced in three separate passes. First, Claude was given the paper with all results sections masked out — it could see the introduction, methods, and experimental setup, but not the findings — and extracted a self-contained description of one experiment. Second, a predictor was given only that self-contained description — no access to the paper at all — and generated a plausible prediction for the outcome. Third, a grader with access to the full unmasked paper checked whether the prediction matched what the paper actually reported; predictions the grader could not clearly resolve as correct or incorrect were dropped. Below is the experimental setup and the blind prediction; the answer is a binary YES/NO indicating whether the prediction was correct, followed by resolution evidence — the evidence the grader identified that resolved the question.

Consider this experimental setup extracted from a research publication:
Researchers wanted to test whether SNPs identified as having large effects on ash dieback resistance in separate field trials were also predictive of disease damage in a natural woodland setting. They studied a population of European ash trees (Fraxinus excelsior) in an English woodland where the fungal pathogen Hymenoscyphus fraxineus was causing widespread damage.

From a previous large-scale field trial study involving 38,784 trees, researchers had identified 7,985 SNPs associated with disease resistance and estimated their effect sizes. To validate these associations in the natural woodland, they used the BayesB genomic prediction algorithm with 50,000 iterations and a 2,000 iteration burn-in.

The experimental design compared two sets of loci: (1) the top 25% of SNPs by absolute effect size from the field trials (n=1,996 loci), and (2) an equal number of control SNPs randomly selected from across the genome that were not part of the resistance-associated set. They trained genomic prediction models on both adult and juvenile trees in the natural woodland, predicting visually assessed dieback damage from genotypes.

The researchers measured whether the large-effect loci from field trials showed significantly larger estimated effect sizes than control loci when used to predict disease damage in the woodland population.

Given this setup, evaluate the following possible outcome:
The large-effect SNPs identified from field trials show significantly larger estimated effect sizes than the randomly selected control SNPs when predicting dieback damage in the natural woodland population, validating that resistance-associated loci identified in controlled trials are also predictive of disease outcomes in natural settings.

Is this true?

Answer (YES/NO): YES